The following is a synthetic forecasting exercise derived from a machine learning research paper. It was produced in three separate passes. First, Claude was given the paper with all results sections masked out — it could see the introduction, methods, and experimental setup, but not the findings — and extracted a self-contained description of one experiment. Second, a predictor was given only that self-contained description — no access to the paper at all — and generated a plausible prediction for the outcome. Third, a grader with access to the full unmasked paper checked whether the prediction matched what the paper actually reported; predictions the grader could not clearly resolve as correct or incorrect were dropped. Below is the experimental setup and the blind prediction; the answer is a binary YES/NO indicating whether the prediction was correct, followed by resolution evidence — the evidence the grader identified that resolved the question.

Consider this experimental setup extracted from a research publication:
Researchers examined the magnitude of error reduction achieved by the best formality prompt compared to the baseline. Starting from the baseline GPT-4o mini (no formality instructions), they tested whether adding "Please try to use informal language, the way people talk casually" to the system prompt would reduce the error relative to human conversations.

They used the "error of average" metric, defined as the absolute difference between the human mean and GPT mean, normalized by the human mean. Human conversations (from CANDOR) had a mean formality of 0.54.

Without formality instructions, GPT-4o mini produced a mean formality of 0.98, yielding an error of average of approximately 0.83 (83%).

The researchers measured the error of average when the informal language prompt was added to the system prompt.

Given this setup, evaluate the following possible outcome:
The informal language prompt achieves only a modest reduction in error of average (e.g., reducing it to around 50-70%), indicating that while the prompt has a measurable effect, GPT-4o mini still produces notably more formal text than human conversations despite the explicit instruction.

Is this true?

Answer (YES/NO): YES